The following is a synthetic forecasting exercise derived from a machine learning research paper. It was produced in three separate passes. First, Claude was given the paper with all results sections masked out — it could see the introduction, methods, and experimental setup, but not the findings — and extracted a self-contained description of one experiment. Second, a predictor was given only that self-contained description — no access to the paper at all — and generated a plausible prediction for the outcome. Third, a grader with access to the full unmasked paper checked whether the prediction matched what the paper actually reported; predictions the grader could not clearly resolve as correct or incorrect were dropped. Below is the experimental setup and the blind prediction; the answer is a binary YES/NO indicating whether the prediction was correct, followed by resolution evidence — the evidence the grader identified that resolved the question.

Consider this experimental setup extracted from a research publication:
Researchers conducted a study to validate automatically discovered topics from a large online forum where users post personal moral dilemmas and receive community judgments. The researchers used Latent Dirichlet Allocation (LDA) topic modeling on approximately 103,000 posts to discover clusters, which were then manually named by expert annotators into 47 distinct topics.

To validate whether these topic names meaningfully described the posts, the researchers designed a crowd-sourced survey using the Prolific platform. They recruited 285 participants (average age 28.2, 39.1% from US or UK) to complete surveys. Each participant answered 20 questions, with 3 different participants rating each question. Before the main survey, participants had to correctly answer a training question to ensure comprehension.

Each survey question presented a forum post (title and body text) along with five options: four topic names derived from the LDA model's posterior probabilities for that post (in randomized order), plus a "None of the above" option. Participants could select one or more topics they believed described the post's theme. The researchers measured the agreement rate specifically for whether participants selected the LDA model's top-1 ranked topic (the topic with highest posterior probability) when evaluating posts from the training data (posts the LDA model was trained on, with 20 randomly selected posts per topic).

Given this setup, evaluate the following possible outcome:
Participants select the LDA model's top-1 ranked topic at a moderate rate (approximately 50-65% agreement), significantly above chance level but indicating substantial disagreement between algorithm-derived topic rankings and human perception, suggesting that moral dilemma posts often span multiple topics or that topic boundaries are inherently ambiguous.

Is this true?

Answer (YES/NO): YES